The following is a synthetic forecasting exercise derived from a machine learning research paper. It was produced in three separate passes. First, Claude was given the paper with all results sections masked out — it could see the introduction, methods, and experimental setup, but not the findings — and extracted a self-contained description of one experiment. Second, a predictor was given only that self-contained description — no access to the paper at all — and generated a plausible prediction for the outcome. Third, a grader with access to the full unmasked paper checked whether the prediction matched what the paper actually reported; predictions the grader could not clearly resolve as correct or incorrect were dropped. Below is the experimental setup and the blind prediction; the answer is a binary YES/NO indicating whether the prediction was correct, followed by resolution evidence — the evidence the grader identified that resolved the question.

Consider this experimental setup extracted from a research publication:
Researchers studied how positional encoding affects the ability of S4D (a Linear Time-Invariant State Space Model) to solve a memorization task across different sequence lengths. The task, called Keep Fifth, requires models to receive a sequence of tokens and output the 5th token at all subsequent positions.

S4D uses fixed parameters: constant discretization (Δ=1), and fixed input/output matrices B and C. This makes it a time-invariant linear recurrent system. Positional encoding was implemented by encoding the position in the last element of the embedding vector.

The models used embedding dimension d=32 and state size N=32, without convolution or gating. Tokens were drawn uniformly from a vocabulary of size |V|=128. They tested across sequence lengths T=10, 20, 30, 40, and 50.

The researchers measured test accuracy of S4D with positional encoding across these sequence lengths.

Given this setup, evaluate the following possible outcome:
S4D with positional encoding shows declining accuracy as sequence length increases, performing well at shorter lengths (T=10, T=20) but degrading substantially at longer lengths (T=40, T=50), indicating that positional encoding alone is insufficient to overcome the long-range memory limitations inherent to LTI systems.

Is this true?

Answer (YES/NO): NO